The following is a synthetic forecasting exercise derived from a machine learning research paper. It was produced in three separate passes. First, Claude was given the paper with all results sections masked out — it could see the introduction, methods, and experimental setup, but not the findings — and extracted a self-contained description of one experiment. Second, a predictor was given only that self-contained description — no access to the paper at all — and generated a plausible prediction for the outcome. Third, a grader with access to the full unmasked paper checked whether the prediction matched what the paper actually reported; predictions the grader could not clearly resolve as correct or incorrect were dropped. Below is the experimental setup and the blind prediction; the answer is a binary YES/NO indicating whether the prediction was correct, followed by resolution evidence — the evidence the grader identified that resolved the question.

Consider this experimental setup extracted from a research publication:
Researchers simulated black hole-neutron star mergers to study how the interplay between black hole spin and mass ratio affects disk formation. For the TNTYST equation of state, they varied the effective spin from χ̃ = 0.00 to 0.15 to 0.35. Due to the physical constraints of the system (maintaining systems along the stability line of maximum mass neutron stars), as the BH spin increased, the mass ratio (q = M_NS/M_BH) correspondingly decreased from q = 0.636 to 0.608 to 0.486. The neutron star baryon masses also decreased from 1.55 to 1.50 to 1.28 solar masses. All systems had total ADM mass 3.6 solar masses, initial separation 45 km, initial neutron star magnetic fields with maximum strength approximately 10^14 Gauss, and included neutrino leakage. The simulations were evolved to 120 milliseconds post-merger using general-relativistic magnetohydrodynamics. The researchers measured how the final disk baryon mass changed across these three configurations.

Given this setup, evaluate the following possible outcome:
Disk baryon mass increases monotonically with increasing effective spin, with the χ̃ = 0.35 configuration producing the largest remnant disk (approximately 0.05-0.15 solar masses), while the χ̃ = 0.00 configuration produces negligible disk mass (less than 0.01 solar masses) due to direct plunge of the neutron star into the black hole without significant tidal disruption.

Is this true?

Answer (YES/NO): NO